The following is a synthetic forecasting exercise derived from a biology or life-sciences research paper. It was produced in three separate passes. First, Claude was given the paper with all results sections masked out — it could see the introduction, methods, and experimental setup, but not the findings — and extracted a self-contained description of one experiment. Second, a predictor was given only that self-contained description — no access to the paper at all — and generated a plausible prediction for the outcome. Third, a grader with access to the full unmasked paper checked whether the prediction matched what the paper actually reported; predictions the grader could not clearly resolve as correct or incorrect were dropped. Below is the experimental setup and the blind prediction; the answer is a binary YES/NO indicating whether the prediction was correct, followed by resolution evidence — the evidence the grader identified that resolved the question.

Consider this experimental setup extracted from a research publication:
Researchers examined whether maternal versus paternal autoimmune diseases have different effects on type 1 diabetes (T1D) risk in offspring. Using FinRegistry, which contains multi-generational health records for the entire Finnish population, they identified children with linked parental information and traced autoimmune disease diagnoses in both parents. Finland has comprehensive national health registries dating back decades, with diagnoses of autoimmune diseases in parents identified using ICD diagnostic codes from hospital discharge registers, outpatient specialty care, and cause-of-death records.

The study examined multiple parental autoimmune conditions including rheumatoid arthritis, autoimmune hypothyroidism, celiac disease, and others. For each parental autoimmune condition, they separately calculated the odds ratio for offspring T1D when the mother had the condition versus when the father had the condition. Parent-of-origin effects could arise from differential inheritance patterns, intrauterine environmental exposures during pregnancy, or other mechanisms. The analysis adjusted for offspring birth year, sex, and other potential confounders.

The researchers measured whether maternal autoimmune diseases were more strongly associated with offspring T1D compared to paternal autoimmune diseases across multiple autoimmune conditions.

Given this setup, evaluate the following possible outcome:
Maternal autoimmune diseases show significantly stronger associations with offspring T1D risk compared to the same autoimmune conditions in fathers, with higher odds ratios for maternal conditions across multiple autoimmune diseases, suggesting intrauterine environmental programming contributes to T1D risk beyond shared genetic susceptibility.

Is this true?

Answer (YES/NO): NO